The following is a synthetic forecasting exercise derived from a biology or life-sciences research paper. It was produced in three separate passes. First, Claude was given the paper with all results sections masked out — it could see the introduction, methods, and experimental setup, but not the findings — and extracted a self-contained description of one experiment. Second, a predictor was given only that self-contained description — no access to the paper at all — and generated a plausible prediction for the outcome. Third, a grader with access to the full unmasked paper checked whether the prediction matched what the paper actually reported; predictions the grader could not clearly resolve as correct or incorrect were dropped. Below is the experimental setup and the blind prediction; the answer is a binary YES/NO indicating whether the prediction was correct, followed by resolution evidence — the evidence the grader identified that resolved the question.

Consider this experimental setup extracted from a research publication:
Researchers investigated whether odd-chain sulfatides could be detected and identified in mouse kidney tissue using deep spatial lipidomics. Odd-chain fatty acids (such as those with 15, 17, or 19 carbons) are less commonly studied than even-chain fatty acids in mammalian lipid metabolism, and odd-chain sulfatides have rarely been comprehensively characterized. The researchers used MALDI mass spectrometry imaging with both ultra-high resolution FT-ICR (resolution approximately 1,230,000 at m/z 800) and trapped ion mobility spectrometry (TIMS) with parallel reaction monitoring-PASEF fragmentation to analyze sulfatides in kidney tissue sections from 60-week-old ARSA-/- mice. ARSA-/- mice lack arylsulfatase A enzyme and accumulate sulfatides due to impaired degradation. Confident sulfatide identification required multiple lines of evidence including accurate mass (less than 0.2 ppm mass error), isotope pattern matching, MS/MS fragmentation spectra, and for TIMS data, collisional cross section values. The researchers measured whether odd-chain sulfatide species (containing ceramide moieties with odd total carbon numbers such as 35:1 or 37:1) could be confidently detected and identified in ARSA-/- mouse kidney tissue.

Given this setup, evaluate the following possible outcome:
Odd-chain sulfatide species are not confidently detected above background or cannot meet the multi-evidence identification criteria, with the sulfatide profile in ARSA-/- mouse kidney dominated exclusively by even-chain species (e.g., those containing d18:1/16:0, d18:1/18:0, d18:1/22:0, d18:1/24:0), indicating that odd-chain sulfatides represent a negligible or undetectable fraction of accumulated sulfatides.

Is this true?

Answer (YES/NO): NO